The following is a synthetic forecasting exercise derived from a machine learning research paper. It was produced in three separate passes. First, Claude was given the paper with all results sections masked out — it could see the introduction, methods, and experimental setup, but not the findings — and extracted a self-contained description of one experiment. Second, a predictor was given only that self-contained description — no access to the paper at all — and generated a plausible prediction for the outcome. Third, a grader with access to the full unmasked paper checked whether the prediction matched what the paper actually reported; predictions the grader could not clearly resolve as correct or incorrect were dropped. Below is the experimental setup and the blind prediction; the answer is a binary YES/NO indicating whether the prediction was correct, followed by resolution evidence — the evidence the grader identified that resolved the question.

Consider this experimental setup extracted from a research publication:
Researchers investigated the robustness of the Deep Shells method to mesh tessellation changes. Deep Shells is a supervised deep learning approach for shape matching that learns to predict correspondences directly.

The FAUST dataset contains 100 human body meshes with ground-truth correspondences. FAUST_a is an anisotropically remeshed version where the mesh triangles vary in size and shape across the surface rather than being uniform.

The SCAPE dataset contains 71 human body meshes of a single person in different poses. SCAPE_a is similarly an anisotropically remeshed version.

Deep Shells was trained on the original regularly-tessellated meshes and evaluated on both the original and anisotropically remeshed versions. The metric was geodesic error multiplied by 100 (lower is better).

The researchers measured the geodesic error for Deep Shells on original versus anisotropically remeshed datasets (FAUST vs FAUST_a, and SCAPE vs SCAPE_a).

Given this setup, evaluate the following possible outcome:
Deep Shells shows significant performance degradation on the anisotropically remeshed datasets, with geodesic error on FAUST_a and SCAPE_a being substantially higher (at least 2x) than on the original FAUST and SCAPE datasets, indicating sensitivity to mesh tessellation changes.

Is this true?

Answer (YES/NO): YES